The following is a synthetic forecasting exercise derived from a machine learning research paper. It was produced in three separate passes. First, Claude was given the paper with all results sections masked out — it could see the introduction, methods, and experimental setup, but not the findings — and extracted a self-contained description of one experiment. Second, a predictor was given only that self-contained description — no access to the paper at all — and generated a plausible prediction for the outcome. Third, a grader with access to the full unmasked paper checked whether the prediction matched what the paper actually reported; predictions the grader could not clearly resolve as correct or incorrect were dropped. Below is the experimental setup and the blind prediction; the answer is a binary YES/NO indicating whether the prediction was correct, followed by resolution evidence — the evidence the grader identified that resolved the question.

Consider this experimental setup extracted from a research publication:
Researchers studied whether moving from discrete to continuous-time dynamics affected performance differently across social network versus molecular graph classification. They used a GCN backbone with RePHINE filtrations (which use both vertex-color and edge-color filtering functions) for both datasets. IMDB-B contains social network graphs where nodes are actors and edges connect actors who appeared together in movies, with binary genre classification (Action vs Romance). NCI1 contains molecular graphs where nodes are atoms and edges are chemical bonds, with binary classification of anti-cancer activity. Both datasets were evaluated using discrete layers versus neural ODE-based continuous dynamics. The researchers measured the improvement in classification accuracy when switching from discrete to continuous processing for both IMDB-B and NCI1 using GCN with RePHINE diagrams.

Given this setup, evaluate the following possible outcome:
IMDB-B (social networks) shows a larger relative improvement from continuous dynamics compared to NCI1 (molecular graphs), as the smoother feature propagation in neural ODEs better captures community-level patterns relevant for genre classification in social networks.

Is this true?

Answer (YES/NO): YES